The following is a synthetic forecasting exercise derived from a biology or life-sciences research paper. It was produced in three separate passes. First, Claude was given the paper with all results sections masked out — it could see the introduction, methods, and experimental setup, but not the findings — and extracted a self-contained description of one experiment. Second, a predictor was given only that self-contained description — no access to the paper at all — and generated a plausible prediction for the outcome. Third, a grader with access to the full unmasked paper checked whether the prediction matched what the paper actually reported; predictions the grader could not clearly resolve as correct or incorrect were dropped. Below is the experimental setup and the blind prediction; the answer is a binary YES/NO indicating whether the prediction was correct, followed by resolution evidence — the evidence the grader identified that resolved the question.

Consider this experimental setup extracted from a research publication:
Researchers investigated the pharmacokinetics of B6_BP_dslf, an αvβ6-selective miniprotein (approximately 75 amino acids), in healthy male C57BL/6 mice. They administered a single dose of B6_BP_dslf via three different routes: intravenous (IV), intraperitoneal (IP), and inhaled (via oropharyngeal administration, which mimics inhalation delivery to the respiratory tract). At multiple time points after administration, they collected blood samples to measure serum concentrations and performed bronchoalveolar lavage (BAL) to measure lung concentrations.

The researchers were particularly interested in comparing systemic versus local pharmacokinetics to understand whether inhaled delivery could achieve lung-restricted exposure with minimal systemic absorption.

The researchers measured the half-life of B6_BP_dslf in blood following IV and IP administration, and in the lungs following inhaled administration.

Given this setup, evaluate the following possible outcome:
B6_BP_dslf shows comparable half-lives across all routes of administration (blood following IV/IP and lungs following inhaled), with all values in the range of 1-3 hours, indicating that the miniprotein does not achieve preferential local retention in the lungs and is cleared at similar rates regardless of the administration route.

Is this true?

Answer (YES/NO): NO